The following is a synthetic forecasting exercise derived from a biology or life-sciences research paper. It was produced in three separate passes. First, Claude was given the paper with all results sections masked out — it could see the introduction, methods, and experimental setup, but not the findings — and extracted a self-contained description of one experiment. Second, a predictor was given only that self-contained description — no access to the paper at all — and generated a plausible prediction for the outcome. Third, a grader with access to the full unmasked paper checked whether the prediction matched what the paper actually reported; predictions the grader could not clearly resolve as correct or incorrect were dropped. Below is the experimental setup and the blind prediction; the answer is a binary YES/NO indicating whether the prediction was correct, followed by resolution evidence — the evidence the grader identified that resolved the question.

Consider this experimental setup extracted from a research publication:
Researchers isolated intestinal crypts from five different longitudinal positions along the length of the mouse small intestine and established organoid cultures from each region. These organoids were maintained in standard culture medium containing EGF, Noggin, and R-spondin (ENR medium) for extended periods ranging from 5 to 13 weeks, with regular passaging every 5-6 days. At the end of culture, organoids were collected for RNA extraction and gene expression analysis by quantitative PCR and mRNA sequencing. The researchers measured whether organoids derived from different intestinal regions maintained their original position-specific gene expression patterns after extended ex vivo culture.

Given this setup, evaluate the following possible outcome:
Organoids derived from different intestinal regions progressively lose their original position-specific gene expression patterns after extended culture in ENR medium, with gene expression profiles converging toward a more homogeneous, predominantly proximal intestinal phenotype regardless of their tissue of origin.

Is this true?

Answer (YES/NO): NO